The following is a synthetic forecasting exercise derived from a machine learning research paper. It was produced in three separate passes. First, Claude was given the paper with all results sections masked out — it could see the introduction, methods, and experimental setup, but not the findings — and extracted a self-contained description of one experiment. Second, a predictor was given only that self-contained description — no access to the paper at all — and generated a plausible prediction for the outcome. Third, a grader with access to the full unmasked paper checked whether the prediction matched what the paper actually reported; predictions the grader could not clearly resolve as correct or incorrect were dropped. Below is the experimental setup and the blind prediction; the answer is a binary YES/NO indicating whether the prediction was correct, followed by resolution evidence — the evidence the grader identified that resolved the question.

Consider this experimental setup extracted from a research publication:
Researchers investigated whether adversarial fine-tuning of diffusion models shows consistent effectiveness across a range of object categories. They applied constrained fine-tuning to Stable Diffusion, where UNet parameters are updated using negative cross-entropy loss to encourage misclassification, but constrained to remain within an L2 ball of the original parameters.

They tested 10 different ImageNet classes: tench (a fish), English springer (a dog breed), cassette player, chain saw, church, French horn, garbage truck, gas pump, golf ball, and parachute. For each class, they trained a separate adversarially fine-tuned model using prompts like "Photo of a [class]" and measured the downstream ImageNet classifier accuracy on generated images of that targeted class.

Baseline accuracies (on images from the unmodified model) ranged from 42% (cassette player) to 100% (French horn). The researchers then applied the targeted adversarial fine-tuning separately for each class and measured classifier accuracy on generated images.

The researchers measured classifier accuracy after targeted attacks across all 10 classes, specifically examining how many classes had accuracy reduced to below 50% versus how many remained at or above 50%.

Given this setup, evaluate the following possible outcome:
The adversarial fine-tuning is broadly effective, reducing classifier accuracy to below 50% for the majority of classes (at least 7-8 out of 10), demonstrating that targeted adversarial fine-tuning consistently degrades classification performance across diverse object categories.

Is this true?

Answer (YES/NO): NO